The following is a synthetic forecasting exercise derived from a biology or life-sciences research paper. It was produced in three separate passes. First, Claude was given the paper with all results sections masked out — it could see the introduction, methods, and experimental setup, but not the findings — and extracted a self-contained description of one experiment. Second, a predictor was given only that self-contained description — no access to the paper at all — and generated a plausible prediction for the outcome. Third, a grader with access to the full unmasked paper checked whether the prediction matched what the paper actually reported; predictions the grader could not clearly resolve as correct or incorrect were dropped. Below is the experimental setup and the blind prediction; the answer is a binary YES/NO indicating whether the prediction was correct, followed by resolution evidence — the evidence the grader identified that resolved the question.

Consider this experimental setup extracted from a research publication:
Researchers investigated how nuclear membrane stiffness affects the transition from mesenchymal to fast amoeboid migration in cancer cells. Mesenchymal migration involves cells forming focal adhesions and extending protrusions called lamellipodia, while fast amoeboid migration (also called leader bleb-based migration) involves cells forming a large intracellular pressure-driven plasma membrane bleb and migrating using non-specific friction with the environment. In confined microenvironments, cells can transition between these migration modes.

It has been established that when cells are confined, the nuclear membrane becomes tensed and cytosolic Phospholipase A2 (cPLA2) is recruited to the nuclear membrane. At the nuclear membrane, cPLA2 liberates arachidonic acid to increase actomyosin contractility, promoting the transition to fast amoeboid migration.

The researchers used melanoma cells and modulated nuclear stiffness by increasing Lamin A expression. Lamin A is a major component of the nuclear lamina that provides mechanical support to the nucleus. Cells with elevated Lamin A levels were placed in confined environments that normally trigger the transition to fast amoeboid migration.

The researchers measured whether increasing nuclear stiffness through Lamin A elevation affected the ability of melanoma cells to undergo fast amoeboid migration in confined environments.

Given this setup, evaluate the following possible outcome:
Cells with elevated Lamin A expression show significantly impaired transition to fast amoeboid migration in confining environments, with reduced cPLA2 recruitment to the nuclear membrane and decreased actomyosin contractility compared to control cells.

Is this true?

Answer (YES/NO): NO